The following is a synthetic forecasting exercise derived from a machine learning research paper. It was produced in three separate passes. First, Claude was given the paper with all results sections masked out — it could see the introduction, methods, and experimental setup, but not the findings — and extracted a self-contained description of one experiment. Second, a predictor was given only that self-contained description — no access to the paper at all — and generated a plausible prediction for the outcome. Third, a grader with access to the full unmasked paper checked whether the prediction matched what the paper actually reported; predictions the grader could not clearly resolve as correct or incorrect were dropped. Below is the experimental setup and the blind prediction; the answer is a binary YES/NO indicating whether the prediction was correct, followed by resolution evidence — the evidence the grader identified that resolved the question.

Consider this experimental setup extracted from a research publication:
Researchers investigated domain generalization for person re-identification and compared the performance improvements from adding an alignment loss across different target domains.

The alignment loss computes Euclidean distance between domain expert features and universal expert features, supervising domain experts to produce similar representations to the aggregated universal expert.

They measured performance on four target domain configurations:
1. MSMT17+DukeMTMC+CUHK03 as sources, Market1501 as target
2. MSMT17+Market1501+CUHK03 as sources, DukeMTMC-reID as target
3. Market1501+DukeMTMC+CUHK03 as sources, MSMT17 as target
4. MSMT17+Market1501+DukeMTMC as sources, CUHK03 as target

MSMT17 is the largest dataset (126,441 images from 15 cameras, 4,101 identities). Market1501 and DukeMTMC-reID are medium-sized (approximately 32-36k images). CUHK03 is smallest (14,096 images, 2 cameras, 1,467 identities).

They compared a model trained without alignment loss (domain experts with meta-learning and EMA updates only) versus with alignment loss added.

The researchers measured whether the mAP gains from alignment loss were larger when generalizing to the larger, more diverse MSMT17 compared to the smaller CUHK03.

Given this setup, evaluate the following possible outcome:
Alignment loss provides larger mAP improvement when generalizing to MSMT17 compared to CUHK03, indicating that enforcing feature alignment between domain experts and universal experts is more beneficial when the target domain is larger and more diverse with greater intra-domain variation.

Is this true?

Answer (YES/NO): YES